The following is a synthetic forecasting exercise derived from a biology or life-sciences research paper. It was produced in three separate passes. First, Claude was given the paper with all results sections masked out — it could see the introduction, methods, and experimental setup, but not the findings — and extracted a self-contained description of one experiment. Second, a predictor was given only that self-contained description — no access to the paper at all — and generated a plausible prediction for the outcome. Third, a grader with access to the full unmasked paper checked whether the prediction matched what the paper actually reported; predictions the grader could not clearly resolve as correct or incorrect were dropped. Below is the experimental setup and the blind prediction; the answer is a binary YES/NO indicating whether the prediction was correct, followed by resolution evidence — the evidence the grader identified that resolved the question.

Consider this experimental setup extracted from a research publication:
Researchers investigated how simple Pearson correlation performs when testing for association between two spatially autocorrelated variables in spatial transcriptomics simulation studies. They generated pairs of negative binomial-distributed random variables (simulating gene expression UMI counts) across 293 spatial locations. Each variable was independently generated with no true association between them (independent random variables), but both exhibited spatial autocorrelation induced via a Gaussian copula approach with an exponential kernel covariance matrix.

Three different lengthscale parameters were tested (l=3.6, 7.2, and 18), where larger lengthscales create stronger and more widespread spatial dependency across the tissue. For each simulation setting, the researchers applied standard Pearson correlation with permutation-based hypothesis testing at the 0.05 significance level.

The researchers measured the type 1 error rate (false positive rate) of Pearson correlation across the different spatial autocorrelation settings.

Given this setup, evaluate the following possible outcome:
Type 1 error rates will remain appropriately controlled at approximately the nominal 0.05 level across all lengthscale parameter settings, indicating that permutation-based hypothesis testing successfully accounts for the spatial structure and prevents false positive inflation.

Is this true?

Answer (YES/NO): NO